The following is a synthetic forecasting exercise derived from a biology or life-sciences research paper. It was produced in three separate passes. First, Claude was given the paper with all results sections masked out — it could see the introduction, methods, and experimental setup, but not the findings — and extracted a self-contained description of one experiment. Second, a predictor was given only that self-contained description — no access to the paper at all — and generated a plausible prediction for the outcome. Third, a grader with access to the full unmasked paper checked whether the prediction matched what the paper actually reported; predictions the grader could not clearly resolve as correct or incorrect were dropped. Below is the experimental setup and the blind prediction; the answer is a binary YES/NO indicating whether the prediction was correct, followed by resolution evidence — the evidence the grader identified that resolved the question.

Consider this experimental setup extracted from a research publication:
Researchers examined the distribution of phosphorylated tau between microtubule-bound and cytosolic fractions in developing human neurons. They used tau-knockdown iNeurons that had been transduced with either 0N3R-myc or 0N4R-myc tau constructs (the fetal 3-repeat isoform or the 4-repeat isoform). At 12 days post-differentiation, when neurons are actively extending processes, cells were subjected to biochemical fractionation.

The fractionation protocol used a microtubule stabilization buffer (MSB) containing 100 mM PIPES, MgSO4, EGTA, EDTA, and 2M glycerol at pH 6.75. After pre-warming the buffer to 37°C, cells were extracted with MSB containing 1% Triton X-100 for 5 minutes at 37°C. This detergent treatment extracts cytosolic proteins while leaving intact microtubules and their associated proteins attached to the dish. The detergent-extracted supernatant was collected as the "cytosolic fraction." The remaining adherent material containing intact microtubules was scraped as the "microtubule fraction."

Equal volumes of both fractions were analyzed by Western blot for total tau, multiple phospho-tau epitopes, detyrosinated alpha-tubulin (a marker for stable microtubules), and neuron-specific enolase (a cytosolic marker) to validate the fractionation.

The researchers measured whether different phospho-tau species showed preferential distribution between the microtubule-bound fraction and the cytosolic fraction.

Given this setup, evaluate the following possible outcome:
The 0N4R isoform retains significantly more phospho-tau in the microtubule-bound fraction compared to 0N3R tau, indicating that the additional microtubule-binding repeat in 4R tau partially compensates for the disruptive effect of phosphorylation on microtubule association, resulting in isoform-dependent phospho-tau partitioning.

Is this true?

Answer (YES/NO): YES